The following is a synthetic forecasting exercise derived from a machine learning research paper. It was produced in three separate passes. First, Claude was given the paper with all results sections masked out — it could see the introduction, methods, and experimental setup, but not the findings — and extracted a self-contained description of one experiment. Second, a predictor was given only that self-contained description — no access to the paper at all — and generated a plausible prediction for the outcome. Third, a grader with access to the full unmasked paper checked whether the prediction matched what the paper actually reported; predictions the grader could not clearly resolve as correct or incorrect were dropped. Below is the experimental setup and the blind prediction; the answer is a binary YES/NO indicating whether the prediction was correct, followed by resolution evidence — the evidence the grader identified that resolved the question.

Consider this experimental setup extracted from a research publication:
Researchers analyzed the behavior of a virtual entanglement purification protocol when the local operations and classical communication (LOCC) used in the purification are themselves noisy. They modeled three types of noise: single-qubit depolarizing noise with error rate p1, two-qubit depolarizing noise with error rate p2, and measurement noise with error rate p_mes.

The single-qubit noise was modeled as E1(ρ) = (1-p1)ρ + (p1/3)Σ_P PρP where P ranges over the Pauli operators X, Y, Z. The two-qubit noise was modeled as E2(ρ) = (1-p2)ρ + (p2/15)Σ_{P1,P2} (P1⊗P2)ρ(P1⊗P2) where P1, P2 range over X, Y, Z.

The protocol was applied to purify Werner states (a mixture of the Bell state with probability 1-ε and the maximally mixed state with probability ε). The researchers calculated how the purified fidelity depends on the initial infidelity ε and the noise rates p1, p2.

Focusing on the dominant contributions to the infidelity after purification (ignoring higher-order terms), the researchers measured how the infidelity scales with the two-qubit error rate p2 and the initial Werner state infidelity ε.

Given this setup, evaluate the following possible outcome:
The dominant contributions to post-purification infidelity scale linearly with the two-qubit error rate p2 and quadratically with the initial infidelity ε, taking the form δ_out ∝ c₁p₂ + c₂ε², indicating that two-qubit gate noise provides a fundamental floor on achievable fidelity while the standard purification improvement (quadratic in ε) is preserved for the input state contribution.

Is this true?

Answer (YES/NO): NO